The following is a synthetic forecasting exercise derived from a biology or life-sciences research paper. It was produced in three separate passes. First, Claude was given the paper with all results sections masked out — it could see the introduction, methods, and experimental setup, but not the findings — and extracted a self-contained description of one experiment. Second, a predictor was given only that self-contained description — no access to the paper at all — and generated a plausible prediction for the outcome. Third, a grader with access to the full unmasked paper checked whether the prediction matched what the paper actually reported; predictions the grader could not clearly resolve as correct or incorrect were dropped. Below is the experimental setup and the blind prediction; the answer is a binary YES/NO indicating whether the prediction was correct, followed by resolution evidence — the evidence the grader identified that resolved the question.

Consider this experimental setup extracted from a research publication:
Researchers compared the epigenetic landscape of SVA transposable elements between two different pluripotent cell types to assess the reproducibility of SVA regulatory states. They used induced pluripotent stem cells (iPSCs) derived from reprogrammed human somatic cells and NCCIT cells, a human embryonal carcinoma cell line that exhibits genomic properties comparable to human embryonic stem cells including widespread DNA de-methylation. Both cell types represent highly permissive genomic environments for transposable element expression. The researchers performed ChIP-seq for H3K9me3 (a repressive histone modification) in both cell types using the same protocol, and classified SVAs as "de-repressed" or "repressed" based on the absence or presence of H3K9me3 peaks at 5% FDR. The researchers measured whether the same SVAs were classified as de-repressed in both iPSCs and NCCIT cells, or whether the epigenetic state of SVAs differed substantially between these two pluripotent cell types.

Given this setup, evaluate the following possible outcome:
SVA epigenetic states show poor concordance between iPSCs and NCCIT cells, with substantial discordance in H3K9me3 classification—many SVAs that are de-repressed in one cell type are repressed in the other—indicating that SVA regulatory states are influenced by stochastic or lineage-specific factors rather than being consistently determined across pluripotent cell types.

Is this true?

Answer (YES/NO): NO